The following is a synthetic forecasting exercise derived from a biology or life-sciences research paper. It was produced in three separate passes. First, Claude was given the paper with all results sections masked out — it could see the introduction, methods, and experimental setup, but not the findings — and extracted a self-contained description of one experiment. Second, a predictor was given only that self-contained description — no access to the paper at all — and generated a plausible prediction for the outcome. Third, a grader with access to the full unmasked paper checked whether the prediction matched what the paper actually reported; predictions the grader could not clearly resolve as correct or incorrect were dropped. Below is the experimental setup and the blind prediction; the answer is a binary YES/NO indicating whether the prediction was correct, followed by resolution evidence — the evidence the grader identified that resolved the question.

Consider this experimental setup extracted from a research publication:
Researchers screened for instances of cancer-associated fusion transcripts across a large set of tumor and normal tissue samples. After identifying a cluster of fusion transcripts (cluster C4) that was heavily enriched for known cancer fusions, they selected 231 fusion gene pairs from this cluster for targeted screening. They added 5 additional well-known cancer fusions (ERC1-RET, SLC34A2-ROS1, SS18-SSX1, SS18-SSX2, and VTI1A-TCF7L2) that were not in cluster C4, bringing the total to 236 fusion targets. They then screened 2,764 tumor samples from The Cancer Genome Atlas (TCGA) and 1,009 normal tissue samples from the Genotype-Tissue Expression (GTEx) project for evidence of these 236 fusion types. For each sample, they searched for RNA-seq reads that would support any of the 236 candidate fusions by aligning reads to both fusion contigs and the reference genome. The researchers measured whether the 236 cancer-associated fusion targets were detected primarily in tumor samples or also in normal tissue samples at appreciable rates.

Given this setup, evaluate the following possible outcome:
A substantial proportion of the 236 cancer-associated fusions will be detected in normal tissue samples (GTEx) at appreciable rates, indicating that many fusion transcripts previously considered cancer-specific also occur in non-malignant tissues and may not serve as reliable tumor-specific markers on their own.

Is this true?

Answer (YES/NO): YES